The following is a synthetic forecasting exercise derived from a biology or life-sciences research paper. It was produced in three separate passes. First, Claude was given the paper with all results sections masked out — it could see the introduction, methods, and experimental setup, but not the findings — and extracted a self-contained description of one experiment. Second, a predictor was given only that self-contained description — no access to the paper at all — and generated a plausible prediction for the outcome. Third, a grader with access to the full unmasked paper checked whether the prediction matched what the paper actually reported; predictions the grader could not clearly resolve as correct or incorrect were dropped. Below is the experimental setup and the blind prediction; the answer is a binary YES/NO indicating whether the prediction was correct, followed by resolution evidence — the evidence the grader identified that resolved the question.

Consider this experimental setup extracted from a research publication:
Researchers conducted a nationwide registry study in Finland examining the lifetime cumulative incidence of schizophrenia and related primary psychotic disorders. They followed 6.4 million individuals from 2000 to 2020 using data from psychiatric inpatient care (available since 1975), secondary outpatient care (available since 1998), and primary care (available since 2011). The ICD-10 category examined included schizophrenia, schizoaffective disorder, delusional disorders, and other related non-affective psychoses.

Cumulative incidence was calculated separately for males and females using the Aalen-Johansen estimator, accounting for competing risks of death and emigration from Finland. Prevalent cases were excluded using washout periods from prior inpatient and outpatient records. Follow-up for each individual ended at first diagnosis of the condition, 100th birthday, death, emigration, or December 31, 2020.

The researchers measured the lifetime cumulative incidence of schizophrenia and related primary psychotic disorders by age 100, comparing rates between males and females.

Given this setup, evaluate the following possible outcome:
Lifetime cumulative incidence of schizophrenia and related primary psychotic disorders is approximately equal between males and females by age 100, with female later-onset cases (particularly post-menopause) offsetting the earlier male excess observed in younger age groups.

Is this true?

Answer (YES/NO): NO